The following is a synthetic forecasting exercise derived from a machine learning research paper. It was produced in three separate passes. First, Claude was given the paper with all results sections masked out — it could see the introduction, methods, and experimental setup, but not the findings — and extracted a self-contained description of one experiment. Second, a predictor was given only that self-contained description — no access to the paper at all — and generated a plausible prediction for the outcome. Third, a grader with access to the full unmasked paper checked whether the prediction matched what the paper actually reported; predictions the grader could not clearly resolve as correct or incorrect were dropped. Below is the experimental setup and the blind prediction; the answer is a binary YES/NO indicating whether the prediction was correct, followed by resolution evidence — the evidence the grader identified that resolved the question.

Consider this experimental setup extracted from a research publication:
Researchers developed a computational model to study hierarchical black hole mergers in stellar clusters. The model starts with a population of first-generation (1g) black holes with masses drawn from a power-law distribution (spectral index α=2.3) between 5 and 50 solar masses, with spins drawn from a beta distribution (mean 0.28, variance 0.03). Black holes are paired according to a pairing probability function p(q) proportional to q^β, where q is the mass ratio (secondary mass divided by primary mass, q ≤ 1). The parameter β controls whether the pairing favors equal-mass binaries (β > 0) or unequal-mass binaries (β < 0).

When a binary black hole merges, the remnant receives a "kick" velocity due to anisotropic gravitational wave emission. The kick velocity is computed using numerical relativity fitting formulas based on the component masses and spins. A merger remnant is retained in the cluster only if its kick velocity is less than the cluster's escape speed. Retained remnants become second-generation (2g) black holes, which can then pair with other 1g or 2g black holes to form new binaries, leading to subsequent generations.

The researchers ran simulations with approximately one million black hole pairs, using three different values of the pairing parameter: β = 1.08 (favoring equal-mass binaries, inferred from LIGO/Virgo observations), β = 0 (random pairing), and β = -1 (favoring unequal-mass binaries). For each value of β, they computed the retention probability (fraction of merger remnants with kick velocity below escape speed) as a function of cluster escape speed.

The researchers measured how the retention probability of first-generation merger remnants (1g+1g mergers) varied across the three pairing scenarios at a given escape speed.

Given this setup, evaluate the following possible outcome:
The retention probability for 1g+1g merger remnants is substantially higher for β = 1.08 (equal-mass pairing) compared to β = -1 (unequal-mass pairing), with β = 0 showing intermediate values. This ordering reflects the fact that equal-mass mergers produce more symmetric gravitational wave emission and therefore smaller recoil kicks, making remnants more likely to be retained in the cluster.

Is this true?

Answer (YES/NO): NO